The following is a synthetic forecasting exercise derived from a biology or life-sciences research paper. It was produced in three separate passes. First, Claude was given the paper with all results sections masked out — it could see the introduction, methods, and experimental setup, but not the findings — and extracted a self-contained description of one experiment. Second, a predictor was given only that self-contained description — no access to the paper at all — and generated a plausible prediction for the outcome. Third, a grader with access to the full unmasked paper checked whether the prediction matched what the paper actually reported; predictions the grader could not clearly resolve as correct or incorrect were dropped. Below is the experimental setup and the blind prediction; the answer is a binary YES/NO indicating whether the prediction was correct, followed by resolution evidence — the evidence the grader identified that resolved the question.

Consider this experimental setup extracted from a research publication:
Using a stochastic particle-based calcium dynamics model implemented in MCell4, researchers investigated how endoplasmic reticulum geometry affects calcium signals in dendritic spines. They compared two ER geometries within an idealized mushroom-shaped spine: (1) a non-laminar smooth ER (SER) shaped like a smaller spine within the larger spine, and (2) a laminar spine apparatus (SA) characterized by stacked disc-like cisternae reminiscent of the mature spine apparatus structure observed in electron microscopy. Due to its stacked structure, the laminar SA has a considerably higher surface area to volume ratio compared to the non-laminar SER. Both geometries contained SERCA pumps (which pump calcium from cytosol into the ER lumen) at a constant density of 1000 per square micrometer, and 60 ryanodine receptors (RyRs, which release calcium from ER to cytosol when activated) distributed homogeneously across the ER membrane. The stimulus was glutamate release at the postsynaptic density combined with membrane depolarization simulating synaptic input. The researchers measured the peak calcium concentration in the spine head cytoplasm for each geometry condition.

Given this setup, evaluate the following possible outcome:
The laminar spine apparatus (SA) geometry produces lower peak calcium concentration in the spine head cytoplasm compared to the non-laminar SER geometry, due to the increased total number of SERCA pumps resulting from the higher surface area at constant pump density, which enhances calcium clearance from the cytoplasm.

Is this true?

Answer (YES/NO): YES